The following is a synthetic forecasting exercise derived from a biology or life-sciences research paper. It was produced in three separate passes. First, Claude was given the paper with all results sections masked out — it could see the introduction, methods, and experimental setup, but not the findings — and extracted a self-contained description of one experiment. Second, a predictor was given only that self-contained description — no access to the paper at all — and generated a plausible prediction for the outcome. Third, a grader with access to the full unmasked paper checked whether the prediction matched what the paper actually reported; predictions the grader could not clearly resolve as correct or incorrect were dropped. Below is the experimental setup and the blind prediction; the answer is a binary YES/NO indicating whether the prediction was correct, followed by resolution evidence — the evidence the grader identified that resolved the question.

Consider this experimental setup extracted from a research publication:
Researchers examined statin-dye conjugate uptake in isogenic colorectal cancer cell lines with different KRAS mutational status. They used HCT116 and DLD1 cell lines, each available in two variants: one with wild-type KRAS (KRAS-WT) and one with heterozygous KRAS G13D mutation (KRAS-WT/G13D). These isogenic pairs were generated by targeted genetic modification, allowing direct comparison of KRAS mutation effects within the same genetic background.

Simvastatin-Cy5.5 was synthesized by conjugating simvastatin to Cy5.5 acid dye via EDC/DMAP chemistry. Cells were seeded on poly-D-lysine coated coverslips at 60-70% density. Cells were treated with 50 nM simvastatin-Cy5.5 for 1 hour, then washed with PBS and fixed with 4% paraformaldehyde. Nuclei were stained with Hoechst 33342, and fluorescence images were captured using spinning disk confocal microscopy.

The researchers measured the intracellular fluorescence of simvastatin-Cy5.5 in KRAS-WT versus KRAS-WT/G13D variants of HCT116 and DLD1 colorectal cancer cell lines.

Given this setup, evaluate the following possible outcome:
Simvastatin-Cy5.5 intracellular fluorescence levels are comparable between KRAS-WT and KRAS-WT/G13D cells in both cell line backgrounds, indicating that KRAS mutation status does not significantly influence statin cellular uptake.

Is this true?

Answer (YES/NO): NO